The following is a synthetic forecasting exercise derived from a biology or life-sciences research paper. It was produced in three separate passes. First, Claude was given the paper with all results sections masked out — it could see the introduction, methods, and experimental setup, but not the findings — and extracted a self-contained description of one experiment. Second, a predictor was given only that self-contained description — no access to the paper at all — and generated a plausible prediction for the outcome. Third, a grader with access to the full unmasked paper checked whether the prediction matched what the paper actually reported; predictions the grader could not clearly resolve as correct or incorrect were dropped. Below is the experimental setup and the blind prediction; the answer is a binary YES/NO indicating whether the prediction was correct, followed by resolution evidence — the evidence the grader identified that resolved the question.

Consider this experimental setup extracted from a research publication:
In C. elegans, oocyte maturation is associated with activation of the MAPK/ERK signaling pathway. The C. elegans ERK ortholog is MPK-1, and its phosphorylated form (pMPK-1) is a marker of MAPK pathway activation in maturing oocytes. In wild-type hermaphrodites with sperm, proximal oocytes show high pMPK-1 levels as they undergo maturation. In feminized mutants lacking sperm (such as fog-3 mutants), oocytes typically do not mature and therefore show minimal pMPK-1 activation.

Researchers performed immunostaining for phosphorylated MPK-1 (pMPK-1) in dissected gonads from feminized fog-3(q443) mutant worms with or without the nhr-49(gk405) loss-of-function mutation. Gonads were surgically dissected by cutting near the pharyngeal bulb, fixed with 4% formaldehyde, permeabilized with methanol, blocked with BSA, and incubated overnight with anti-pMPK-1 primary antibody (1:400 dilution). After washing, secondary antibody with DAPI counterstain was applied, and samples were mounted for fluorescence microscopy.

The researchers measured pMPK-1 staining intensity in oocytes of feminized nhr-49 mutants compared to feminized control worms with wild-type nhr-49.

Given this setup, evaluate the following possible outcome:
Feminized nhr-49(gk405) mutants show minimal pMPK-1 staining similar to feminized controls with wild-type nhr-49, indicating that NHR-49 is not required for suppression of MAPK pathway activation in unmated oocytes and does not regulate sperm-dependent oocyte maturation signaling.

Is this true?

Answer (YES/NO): NO